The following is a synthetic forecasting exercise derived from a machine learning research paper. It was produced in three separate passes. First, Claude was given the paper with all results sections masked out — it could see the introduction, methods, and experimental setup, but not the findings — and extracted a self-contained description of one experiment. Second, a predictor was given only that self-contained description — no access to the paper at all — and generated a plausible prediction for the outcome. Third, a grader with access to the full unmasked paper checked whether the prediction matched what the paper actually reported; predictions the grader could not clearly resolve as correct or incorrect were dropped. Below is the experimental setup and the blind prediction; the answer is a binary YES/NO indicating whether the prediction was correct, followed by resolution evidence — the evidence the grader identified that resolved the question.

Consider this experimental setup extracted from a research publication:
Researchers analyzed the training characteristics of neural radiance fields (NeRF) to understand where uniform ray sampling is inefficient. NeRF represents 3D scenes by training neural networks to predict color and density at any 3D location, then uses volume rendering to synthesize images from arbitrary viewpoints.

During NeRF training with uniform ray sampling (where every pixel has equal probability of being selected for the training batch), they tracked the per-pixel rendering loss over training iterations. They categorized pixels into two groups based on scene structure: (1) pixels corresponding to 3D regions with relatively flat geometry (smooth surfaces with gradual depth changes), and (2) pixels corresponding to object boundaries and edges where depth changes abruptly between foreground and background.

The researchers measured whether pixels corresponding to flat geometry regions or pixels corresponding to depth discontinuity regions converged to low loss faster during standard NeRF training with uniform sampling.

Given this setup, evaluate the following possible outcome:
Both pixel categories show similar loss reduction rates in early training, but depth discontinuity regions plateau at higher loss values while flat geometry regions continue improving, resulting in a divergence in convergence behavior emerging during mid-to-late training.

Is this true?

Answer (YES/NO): NO